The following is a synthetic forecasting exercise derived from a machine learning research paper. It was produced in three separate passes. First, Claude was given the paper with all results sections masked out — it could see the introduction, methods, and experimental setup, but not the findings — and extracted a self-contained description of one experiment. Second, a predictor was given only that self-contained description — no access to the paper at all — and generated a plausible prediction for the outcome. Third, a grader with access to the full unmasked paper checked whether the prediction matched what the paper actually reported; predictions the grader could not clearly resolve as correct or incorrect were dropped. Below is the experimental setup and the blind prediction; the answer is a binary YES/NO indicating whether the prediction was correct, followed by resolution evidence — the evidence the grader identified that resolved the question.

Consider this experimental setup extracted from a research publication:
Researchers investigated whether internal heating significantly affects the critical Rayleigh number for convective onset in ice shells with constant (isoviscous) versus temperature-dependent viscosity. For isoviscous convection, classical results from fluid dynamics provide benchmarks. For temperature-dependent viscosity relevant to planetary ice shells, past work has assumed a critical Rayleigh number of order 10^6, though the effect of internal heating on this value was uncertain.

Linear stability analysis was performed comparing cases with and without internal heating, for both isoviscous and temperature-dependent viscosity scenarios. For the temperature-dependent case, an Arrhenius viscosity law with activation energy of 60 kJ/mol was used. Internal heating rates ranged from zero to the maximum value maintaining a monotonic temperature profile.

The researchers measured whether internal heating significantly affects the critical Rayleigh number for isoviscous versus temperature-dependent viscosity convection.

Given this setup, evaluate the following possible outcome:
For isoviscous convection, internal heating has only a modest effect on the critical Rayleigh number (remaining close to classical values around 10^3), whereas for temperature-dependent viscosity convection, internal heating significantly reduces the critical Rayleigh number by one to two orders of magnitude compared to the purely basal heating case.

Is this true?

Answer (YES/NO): YES